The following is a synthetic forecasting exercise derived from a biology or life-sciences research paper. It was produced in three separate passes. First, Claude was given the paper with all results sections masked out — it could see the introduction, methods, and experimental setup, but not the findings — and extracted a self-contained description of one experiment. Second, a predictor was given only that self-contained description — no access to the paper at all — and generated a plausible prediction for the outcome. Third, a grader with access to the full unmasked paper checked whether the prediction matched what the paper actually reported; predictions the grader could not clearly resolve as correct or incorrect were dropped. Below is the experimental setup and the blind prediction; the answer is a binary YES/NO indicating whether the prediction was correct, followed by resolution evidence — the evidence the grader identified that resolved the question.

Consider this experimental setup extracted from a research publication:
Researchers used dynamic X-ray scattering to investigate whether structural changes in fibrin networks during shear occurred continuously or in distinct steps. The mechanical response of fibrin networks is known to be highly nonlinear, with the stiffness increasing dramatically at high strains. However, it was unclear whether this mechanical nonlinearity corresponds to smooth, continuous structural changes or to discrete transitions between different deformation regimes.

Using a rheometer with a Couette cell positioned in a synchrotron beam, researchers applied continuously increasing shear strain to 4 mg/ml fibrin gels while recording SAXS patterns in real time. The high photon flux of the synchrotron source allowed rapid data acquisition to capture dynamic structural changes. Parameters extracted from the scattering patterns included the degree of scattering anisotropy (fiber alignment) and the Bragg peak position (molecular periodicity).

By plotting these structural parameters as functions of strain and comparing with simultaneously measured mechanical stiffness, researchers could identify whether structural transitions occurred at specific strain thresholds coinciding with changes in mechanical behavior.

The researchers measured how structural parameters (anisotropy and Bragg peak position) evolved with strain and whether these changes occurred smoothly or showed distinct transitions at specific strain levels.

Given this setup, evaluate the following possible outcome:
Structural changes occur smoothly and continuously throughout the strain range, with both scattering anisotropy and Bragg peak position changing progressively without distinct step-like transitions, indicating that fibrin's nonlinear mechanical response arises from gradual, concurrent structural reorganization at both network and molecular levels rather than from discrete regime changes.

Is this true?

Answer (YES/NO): NO